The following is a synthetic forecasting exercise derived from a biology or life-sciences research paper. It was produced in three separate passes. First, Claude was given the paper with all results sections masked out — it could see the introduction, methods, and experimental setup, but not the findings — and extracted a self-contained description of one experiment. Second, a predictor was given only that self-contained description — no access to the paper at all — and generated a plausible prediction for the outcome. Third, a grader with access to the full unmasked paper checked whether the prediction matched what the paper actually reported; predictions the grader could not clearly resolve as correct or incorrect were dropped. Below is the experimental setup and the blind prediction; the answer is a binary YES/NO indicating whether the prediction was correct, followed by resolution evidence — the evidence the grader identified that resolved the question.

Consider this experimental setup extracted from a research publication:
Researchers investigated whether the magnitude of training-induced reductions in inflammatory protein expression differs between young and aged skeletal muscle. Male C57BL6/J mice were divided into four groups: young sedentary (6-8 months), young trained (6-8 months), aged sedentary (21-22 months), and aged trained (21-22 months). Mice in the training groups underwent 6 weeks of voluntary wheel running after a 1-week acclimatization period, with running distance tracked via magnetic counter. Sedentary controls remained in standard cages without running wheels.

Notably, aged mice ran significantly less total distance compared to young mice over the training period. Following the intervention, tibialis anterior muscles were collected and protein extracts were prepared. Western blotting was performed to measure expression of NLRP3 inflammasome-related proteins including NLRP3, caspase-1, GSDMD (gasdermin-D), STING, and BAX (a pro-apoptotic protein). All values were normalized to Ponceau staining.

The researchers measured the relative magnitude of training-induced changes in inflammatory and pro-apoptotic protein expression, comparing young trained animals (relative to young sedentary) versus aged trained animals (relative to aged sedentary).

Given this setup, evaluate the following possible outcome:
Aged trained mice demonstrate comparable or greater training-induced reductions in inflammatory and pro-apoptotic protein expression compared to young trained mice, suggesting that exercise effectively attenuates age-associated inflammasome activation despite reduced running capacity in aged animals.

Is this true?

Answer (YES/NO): YES